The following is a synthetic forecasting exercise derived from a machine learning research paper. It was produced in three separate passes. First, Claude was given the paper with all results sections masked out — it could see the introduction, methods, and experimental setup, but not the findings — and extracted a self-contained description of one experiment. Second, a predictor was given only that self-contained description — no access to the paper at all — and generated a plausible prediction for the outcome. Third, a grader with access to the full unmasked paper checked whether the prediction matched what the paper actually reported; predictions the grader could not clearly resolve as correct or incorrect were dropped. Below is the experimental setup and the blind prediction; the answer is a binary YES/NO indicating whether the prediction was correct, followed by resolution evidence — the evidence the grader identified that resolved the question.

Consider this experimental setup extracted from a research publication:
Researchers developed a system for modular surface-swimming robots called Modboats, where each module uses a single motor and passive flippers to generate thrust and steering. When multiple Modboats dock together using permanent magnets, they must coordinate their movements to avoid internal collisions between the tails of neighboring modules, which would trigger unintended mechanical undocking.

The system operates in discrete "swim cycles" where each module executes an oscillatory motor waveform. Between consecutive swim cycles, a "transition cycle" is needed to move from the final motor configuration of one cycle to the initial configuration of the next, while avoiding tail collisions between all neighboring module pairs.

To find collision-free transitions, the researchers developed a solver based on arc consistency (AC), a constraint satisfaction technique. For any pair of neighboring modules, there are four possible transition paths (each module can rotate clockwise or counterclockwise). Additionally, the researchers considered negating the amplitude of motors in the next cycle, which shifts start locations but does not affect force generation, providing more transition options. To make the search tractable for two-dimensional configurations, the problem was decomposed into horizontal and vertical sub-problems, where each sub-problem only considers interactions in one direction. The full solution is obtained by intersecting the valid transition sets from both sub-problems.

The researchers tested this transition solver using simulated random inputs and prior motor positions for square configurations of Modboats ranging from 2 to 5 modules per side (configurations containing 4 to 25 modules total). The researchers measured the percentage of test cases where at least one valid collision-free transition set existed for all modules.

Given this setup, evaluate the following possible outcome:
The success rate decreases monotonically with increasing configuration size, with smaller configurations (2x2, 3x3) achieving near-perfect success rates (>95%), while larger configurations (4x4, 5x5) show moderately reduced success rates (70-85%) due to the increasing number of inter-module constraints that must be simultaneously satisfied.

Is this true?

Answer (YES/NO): NO